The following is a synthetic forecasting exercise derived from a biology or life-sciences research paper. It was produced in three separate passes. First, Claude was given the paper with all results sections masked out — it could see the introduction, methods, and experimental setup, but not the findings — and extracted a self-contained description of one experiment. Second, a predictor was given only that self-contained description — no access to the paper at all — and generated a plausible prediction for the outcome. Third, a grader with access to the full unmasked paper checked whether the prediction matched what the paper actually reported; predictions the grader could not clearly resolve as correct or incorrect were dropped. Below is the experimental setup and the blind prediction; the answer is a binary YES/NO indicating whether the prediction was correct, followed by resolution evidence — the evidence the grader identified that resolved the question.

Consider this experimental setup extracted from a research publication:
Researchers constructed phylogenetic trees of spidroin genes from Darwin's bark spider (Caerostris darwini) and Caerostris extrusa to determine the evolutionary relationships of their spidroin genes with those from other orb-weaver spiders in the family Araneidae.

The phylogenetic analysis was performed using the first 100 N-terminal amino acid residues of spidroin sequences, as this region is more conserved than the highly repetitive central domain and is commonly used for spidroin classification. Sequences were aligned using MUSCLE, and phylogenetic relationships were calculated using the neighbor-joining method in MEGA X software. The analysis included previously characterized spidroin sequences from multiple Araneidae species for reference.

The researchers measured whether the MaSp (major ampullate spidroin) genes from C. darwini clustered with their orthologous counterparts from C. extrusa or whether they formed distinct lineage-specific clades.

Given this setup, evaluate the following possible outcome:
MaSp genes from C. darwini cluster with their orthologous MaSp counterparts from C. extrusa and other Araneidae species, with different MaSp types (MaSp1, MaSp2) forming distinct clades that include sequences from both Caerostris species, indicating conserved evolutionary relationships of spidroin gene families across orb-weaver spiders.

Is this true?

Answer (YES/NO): YES